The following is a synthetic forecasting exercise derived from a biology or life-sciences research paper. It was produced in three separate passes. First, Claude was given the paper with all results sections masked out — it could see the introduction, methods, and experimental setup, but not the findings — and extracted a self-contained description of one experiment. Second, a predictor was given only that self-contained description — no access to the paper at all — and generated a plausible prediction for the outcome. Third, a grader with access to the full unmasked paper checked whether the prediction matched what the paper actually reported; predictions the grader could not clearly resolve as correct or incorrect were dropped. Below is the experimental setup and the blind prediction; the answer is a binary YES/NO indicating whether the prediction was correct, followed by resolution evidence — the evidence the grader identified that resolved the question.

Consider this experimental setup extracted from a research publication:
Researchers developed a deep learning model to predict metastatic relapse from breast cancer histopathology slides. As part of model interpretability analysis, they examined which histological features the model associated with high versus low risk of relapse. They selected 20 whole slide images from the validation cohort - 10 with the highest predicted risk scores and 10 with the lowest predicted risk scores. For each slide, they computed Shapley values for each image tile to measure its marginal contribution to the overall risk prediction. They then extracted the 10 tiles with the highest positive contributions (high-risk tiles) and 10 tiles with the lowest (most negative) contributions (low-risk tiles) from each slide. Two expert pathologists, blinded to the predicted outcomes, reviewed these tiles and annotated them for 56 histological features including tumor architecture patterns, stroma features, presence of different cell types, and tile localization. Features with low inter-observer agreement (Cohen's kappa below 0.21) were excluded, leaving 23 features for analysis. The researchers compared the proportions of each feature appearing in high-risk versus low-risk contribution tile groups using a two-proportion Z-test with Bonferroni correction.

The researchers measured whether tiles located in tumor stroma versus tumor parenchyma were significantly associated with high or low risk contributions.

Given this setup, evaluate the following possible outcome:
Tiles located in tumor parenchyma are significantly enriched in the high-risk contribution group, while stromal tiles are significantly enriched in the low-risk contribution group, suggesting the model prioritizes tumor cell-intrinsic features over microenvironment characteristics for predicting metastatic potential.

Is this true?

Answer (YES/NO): YES